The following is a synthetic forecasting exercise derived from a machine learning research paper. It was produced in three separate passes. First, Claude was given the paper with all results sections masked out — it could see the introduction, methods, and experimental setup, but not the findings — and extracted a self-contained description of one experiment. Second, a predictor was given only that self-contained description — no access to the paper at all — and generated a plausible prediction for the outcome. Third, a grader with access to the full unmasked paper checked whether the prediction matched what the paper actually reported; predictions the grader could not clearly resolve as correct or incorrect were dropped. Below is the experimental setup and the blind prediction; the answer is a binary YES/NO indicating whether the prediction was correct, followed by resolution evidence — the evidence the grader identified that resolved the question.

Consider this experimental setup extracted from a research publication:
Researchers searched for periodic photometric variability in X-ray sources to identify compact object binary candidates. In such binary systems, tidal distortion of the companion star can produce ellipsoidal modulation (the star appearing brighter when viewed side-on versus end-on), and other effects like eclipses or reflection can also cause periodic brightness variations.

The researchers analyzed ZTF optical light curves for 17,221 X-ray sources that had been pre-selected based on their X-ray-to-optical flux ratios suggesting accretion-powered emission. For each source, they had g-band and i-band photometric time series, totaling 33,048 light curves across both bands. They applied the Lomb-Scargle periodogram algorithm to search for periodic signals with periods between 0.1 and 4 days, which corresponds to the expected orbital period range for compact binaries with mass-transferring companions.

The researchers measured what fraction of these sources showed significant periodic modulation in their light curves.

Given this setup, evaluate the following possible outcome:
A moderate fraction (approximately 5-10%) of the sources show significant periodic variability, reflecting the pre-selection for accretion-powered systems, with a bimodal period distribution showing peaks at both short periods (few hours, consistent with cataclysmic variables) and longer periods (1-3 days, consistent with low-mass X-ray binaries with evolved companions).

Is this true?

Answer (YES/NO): NO